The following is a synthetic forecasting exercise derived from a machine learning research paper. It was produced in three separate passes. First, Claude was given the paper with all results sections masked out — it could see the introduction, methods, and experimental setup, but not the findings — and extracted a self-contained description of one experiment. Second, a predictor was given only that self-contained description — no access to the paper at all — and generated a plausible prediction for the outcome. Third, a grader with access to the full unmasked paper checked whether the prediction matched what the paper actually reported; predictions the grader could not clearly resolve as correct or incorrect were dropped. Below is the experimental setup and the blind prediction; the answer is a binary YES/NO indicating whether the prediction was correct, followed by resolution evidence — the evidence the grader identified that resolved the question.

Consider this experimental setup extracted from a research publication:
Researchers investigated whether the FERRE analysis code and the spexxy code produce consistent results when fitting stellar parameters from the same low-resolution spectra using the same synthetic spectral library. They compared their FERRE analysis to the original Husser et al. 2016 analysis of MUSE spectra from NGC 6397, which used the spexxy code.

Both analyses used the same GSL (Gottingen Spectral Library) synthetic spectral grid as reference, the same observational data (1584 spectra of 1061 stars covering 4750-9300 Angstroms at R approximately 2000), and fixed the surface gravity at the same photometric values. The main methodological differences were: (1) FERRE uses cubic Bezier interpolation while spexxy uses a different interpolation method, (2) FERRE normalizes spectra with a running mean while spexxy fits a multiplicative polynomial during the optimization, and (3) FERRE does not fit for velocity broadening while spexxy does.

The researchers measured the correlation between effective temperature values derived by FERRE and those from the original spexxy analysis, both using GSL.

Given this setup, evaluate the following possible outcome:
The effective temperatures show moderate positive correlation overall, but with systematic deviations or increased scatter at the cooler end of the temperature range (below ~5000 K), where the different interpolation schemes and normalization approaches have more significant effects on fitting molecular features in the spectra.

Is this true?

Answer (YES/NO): NO